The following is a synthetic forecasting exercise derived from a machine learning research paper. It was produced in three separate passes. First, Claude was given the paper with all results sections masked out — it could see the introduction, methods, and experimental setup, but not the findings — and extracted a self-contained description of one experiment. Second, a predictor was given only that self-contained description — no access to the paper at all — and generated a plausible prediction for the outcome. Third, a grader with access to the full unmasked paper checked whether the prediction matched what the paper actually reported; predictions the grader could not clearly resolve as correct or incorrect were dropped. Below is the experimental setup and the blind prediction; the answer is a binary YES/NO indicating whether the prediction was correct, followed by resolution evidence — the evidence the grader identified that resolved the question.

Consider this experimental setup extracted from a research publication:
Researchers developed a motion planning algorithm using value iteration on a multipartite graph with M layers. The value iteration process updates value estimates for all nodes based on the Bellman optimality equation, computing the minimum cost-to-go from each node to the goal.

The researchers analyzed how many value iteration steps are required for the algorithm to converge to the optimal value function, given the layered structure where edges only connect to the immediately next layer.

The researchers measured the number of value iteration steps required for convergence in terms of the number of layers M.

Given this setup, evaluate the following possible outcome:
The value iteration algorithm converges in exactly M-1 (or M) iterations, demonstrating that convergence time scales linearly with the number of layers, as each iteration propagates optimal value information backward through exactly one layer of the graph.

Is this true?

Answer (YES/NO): NO